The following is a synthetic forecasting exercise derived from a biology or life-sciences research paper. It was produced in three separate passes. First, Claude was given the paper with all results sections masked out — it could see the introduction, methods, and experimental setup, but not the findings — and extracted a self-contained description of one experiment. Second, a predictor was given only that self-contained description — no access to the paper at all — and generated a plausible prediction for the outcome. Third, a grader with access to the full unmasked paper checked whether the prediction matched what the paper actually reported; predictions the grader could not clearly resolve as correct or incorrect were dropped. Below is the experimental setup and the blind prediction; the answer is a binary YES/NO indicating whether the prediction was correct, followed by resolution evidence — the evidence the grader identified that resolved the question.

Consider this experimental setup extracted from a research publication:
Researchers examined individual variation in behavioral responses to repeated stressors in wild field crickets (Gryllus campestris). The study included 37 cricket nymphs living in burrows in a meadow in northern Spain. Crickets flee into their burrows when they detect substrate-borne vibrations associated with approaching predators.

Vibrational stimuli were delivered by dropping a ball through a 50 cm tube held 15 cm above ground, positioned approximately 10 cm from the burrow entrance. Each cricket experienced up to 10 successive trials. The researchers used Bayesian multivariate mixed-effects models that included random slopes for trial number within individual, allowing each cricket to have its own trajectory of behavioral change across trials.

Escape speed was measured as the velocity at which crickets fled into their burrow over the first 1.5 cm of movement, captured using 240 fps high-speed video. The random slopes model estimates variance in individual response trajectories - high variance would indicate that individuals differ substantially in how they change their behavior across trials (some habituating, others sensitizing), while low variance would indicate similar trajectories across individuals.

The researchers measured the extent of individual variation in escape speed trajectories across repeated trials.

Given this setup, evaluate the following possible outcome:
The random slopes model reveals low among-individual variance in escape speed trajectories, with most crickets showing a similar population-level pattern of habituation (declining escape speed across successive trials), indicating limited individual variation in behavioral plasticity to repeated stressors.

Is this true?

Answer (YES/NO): NO